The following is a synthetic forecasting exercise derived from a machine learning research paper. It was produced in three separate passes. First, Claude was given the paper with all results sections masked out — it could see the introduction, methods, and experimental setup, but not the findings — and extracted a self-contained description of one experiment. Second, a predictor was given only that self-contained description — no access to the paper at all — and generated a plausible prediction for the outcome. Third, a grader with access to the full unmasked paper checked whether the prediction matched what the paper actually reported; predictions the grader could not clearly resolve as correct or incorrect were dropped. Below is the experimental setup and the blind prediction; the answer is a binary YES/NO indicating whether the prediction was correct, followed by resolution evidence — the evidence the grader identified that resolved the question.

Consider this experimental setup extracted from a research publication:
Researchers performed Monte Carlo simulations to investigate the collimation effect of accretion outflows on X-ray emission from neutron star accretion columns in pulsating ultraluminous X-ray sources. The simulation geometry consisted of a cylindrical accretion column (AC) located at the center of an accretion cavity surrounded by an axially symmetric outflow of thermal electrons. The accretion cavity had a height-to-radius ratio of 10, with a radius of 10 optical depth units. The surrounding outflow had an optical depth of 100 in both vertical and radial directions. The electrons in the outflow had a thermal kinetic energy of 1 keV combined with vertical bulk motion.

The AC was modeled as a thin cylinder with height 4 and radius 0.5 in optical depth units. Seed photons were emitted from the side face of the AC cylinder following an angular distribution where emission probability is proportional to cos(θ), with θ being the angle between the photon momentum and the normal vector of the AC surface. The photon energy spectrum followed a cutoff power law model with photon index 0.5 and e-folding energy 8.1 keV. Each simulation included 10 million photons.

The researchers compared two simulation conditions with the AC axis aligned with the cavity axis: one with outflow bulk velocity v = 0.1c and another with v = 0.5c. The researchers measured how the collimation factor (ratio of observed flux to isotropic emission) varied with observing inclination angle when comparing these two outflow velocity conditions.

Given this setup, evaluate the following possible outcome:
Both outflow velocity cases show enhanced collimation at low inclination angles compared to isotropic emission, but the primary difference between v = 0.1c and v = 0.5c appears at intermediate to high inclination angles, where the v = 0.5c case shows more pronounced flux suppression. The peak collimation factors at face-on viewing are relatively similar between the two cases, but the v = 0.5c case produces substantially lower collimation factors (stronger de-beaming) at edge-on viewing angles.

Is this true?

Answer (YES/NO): NO